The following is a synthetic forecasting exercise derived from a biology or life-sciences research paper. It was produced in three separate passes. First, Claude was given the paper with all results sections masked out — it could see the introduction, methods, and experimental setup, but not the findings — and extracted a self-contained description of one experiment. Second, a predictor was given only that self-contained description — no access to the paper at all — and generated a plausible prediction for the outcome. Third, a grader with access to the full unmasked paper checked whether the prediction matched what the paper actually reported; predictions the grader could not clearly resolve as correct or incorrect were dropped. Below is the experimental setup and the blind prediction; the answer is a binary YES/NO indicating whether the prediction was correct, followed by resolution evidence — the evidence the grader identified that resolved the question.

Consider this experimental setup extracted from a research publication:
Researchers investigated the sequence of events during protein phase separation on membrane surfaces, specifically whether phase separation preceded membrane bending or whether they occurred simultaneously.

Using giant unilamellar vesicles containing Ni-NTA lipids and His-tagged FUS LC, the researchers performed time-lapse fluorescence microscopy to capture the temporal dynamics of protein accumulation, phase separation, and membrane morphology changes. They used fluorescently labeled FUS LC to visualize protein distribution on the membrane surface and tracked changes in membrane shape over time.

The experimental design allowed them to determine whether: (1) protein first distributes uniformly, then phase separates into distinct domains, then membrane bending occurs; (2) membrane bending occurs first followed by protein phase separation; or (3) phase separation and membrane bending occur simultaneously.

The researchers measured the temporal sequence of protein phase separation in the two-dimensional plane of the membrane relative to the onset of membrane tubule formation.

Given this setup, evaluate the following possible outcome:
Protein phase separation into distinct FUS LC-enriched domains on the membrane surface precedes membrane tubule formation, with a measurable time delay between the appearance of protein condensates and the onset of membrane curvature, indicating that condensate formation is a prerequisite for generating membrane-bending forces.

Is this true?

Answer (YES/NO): YES